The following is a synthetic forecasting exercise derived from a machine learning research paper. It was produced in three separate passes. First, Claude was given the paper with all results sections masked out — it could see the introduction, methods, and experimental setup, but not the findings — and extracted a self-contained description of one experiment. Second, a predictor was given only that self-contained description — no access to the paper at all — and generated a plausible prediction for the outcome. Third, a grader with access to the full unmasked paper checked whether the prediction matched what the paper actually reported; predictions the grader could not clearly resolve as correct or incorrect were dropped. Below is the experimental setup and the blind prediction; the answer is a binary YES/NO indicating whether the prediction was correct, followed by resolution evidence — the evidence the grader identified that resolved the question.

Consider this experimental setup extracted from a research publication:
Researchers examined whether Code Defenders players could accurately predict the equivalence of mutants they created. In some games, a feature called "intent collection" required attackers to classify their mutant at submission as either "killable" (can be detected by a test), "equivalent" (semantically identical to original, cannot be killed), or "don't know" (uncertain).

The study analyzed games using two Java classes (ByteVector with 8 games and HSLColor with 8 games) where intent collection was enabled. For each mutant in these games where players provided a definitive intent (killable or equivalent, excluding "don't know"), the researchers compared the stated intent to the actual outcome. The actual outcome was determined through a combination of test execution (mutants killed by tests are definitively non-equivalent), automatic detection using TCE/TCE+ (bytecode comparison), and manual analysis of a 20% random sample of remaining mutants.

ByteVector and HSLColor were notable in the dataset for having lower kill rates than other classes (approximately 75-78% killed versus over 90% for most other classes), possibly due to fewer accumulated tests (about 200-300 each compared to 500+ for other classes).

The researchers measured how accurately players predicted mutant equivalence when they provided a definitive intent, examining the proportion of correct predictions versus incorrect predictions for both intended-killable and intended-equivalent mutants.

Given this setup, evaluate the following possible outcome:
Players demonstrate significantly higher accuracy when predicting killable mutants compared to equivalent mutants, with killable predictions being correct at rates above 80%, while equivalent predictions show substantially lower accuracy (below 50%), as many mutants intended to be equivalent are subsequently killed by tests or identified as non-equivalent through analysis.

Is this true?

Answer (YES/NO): NO